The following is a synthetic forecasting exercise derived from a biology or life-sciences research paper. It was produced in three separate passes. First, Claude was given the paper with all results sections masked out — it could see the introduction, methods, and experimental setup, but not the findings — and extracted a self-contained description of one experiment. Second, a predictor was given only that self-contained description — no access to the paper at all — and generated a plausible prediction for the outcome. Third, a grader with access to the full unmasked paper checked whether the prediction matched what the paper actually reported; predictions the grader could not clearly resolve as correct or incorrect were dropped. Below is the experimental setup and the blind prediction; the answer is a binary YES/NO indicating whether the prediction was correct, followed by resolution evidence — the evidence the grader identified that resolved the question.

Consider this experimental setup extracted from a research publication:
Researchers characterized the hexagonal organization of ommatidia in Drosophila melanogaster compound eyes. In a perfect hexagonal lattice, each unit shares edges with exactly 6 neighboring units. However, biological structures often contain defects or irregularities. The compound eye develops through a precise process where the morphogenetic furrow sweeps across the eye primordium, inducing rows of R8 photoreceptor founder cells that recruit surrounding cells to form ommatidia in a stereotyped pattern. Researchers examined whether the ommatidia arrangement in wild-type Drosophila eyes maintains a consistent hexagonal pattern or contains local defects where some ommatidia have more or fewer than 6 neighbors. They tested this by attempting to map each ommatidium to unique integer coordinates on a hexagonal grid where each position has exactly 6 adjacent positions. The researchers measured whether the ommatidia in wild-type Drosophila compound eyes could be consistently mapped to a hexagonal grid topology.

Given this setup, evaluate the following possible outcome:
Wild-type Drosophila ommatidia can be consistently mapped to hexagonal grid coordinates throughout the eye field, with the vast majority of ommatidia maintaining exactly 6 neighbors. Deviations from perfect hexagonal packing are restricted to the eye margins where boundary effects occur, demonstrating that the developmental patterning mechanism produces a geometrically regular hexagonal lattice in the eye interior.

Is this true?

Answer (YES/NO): YES